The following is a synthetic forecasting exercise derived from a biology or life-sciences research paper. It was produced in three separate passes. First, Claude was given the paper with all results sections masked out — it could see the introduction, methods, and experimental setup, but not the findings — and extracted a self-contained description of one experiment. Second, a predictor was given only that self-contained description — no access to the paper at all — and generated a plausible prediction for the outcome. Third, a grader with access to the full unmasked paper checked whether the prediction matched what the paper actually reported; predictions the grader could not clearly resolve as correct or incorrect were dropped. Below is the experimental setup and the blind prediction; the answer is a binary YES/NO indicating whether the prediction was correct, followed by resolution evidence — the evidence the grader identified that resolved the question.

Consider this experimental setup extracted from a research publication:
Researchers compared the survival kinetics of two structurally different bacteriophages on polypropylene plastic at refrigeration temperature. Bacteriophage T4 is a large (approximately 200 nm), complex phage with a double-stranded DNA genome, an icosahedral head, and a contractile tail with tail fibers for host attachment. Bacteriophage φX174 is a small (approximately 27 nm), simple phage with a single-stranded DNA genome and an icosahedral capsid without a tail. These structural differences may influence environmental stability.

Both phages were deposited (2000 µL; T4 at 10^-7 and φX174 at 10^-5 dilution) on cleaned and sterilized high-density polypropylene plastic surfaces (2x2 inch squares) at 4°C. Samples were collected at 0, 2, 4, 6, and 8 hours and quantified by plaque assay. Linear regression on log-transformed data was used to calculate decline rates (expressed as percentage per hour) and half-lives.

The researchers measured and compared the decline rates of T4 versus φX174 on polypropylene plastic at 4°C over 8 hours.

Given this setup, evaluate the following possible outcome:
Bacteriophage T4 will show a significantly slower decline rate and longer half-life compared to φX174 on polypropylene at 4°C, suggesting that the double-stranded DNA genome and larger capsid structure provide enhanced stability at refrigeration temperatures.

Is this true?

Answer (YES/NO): NO